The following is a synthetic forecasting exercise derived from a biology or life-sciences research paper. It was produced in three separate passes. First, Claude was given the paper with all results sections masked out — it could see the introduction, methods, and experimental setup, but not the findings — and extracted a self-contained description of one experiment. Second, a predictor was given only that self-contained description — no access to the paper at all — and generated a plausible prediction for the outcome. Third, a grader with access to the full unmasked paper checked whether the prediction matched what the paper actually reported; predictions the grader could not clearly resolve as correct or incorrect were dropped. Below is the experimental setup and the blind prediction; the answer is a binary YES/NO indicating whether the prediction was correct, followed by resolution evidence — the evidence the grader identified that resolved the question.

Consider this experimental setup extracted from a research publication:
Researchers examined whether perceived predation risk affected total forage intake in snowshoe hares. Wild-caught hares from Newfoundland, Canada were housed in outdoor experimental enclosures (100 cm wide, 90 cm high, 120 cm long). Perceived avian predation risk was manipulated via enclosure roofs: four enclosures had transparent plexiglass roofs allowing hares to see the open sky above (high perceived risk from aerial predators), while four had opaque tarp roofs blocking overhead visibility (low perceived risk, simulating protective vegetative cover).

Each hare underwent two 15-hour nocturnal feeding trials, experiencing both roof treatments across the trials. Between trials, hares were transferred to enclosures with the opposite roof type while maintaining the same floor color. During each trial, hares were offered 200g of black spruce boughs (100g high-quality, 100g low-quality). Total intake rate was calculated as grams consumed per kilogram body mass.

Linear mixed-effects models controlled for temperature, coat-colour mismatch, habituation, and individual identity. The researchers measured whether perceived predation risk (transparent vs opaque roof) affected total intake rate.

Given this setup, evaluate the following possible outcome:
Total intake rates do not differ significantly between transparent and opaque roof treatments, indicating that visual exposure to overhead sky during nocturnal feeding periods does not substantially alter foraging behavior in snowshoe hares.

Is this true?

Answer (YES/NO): NO